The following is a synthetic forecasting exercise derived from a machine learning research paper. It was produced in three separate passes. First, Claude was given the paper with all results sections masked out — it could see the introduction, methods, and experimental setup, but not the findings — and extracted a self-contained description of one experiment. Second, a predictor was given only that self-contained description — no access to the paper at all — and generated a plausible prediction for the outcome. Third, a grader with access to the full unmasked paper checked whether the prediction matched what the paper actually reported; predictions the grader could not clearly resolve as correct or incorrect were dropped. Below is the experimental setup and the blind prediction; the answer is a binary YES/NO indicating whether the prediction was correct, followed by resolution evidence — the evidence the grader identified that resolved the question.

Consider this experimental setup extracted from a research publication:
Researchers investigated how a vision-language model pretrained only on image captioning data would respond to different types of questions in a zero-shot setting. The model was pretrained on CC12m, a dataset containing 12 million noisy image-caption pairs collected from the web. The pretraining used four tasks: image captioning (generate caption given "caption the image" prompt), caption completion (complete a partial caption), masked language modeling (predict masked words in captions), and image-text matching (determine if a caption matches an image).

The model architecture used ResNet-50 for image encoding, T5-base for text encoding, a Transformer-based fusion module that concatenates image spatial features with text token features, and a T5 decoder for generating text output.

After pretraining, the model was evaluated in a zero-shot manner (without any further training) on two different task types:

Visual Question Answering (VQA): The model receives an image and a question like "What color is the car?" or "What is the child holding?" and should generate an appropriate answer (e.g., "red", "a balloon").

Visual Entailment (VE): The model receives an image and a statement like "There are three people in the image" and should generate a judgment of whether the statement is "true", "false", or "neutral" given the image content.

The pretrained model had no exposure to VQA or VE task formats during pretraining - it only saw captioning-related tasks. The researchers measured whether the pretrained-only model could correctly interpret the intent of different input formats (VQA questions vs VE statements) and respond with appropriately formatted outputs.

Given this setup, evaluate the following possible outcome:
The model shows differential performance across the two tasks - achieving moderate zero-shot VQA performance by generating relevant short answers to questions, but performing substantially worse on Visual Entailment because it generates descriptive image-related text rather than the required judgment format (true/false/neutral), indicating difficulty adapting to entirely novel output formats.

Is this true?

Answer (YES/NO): NO